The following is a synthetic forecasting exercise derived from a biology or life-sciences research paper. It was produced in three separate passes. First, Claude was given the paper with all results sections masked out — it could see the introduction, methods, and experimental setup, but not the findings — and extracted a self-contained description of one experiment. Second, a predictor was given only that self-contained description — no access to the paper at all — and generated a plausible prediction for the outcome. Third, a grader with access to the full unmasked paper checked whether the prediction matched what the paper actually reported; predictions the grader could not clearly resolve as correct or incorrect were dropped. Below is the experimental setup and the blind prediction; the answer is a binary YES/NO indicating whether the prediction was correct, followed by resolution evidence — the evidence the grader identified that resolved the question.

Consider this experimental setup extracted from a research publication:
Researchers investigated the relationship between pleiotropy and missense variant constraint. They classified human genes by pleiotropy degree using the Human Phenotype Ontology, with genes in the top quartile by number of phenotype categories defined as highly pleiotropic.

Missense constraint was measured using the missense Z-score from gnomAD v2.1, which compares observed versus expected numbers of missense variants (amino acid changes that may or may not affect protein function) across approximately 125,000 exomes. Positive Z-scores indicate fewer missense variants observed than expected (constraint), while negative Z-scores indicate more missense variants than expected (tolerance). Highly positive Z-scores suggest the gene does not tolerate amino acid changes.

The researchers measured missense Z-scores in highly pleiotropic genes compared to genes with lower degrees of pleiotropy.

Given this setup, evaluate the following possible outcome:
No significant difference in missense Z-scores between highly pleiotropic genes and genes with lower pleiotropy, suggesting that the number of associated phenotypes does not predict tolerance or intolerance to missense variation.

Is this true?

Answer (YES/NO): NO